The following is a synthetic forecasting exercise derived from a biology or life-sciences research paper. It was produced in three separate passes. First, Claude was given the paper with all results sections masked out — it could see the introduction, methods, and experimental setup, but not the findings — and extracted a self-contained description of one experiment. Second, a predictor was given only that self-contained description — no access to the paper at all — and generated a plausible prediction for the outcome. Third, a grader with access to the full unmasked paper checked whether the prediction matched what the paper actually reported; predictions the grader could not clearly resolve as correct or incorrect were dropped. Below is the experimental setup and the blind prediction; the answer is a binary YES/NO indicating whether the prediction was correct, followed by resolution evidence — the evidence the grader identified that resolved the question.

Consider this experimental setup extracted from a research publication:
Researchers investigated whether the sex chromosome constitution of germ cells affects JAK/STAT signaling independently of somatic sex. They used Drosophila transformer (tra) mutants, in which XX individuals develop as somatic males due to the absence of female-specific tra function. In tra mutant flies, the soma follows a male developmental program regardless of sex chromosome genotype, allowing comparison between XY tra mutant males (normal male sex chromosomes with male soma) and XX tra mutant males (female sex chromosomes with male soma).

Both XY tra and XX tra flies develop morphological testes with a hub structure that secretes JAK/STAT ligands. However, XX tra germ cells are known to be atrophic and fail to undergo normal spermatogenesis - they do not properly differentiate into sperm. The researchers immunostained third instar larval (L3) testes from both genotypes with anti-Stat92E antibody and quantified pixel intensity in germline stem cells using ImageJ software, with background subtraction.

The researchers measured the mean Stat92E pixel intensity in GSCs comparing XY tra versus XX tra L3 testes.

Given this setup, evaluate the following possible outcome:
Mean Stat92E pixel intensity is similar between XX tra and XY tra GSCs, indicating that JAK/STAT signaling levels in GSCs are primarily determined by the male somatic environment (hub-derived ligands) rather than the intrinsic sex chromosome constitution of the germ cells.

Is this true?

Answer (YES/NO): NO